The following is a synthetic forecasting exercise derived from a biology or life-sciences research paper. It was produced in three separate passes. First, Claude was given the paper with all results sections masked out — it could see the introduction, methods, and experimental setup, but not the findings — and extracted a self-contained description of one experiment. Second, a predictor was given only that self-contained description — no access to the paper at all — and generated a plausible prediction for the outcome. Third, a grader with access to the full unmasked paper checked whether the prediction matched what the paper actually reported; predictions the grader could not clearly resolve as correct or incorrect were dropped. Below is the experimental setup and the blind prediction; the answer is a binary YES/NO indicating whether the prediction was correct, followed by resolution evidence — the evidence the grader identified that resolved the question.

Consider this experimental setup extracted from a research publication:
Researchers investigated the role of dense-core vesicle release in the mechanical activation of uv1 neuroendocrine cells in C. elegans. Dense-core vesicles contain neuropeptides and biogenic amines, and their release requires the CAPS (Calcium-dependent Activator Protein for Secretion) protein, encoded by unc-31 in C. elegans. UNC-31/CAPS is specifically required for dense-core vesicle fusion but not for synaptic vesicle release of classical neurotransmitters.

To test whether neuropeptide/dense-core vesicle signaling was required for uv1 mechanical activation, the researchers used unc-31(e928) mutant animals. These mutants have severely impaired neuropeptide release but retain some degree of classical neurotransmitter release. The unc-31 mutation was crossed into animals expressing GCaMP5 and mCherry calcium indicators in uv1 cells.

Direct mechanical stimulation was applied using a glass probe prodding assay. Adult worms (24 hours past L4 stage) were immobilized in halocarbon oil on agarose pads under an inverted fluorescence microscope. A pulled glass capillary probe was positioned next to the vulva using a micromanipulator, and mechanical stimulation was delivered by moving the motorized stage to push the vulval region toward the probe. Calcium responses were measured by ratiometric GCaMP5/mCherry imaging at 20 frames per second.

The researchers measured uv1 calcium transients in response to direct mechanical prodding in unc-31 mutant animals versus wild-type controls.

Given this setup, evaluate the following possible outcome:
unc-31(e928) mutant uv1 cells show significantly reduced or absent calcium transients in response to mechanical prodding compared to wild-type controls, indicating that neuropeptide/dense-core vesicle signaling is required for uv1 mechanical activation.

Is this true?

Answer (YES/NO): NO